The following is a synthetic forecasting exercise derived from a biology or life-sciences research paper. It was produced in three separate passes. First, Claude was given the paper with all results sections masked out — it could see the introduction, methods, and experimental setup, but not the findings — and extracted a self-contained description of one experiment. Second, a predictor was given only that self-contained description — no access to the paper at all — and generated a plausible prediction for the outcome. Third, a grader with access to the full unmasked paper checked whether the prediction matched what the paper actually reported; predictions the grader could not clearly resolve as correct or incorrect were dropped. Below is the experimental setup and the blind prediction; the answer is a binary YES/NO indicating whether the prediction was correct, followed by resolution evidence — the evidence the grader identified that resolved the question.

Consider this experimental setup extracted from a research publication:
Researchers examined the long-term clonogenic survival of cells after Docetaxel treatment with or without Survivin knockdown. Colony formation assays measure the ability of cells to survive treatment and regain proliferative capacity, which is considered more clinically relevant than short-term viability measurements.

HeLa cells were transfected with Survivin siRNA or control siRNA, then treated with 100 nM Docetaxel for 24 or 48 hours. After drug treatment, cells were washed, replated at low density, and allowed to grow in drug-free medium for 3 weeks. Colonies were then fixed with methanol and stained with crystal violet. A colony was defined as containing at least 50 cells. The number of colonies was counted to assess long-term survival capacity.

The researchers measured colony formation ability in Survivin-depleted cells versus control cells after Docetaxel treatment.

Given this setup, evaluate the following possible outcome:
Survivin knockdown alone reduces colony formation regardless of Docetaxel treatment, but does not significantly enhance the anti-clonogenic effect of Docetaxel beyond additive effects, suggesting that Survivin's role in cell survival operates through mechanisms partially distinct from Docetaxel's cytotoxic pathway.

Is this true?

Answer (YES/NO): NO